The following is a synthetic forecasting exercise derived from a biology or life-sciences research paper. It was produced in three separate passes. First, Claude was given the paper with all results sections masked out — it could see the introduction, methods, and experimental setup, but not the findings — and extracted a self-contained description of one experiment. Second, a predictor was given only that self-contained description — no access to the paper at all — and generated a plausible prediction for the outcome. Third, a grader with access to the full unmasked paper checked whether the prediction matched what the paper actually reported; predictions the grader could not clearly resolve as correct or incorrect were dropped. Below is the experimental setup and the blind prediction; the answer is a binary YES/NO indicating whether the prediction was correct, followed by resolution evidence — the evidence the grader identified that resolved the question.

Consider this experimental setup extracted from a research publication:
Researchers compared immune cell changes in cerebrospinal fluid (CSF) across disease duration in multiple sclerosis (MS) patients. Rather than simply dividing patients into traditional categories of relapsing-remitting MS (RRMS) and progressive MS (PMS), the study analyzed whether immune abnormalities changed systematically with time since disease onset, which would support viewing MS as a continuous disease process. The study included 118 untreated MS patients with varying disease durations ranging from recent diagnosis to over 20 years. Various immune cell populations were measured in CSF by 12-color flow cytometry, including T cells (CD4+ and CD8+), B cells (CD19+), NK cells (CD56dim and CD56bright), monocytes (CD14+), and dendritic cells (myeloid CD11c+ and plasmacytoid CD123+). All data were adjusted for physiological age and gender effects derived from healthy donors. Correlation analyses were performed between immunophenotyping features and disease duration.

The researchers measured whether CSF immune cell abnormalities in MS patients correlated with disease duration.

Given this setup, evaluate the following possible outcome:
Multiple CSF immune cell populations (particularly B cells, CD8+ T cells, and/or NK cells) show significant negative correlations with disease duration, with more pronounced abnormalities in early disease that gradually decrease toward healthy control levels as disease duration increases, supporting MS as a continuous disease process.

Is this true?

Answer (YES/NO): YES